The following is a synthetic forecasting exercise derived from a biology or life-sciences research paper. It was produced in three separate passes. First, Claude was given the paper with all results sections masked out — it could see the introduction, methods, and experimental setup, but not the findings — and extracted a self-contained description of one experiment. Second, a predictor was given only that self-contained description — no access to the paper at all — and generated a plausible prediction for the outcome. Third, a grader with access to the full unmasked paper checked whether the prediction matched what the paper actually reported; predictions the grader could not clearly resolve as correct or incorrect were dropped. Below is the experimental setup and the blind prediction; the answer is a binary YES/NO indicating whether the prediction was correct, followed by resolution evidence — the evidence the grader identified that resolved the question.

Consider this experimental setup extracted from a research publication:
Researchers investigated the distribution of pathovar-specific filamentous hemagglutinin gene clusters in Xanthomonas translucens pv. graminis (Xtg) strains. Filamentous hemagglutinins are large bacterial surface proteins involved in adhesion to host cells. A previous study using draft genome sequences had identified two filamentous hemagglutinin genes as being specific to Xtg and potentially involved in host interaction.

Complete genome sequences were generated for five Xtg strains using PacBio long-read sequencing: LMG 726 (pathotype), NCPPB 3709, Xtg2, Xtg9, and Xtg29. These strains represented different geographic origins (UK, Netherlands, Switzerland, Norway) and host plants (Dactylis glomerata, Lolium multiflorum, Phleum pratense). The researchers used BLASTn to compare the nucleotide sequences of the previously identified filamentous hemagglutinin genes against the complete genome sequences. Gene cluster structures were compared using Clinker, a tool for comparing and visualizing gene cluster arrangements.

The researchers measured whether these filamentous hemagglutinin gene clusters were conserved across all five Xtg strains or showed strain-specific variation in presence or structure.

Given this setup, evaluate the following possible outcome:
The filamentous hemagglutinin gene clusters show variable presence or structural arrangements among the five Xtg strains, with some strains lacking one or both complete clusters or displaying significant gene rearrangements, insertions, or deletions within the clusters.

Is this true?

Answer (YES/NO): YES